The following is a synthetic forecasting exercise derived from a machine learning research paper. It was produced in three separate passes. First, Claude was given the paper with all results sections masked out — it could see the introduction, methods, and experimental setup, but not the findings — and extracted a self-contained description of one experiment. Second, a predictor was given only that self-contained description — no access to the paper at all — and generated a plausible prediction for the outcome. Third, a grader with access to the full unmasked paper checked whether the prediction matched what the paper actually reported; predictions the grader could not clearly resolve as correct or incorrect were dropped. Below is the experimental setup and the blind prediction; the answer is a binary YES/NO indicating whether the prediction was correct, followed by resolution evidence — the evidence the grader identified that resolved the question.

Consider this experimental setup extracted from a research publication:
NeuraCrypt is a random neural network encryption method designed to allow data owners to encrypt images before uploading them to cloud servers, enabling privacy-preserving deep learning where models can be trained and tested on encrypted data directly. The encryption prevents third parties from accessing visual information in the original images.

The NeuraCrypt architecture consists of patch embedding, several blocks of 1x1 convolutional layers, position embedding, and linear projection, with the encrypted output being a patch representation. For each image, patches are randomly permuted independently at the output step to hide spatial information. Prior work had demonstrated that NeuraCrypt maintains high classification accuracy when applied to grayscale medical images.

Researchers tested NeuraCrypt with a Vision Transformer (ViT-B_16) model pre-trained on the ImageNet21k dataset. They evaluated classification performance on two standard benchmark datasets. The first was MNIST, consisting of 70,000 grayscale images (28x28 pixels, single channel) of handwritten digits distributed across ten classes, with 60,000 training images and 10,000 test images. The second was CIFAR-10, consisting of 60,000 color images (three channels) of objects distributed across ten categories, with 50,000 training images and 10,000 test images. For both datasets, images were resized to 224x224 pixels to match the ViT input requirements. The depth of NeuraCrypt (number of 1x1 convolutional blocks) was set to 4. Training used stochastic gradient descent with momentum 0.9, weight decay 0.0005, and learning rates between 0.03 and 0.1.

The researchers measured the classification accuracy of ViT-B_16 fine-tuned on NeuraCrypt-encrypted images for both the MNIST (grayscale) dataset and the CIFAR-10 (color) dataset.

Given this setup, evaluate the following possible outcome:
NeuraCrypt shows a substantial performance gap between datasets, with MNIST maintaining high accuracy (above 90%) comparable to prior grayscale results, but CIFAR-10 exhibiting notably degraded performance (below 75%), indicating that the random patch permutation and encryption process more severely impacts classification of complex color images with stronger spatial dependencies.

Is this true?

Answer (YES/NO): YES